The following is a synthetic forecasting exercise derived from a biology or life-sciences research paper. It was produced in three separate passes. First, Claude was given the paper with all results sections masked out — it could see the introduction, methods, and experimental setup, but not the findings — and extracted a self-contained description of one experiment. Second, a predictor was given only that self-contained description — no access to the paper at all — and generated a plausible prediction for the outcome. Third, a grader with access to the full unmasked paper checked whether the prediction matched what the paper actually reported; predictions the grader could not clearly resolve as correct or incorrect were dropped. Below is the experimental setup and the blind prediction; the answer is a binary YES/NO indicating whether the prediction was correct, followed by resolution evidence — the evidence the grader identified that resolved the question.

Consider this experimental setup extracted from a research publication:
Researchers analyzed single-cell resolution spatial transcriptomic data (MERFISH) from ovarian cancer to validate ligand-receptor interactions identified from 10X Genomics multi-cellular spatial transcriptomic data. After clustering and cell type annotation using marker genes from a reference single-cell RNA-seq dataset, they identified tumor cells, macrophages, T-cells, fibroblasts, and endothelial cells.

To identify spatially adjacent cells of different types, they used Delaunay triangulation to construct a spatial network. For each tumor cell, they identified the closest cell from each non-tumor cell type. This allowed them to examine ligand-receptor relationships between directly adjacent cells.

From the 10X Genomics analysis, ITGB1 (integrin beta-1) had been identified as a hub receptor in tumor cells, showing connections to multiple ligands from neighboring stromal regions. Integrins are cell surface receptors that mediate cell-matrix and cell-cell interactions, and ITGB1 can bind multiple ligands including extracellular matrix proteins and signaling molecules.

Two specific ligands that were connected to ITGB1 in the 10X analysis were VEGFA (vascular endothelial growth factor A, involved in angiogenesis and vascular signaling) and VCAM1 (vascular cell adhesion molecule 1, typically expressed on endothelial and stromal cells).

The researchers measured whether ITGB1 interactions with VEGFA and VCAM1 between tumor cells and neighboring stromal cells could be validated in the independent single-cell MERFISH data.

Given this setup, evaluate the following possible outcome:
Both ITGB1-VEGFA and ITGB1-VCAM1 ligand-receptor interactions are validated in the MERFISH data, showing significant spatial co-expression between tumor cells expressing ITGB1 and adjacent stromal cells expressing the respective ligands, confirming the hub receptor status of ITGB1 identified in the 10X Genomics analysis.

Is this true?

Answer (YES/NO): NO